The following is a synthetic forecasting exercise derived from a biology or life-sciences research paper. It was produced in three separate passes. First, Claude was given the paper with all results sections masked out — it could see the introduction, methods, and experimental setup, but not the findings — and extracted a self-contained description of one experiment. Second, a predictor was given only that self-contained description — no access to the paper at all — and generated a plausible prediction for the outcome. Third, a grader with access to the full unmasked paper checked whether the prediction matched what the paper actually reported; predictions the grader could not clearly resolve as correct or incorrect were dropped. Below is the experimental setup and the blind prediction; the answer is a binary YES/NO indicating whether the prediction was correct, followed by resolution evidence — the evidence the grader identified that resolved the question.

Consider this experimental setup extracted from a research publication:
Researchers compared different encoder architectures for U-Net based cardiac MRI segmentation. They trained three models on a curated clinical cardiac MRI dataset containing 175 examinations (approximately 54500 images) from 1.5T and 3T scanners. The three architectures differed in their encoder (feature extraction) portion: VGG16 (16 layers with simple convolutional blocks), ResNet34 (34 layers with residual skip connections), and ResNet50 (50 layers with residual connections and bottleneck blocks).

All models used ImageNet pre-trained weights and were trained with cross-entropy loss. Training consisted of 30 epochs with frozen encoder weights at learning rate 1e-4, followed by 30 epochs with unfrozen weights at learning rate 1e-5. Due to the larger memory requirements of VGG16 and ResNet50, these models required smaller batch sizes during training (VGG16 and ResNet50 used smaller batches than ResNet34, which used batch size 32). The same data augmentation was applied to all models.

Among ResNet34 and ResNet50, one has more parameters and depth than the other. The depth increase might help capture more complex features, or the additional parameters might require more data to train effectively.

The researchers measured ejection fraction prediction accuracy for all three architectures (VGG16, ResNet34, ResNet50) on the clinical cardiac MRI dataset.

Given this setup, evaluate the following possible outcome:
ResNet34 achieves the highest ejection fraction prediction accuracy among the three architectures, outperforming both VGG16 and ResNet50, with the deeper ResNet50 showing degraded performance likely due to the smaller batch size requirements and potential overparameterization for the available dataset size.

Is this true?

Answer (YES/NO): NO